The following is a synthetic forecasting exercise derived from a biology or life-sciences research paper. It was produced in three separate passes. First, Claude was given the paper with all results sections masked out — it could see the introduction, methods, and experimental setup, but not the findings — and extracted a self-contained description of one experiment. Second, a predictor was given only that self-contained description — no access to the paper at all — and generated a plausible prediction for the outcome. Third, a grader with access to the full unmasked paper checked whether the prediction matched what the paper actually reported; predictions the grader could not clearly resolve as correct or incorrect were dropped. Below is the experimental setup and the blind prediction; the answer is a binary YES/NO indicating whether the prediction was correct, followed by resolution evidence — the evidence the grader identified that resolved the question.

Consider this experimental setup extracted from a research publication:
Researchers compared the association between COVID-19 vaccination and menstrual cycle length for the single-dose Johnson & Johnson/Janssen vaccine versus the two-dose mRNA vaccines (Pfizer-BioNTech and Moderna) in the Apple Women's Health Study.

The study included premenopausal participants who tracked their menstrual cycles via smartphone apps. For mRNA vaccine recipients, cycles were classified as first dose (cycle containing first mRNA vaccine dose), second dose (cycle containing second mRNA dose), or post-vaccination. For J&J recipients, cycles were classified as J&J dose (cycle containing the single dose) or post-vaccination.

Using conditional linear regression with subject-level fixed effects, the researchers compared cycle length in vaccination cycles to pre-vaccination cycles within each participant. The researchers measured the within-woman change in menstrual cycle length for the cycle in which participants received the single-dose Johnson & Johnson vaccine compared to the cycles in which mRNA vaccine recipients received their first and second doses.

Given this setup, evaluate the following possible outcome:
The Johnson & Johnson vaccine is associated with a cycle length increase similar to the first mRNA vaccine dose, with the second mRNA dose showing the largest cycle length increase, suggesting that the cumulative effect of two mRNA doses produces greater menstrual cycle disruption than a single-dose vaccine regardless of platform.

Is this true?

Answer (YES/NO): NO